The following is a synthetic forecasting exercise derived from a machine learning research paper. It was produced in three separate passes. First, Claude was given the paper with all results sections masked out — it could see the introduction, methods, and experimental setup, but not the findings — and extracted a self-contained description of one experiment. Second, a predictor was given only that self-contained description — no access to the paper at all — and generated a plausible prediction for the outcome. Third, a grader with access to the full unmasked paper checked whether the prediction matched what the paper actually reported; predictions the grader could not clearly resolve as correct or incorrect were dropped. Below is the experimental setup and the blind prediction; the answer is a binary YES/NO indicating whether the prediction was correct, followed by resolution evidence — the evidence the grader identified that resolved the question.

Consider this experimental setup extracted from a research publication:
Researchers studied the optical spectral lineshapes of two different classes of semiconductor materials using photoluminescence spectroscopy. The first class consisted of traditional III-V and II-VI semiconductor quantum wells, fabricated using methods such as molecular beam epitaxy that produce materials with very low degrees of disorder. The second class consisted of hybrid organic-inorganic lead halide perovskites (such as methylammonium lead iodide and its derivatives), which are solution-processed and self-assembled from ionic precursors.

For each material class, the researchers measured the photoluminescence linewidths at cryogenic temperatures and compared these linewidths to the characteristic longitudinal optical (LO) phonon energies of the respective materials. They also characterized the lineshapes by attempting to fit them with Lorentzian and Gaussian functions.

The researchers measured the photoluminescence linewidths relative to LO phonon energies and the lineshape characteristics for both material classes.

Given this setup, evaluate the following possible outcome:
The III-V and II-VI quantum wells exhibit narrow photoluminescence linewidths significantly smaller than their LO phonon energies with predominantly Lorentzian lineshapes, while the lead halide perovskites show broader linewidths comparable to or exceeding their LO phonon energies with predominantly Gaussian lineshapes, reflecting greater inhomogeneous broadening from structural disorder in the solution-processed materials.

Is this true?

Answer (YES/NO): NO